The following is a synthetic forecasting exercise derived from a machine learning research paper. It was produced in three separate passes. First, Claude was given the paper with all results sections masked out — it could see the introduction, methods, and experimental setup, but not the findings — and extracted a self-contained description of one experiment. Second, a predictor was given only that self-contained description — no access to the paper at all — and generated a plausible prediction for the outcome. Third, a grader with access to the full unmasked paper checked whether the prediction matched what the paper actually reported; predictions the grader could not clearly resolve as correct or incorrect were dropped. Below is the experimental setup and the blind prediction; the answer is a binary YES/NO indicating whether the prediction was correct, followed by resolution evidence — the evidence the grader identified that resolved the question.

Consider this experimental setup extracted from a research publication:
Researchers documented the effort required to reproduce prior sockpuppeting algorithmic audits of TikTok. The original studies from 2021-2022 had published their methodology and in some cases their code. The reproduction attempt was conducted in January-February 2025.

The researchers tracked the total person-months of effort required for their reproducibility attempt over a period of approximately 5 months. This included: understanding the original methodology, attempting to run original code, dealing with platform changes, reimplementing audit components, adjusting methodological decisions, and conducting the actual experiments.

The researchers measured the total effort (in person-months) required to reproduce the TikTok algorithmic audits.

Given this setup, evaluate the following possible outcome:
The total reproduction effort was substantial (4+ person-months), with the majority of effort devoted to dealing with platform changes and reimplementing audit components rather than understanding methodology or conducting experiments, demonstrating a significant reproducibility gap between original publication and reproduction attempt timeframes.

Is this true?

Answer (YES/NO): NO